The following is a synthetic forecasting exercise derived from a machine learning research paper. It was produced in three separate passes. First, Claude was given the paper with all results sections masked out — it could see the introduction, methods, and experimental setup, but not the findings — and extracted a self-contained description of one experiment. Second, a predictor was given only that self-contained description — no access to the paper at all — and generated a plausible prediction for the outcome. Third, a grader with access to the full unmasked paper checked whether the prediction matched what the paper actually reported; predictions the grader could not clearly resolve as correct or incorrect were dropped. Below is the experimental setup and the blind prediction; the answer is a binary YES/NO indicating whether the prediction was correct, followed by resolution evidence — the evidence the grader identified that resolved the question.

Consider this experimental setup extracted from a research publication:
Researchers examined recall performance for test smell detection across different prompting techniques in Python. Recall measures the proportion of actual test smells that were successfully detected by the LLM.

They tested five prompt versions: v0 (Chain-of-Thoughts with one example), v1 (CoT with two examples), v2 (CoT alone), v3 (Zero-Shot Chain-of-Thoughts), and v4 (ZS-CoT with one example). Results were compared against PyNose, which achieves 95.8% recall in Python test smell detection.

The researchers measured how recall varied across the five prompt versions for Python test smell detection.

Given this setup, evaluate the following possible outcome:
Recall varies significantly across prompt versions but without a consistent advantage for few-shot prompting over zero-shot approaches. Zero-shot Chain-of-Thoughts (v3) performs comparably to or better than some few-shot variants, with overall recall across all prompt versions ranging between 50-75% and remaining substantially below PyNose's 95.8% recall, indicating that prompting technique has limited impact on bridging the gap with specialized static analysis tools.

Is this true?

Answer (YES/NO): NO